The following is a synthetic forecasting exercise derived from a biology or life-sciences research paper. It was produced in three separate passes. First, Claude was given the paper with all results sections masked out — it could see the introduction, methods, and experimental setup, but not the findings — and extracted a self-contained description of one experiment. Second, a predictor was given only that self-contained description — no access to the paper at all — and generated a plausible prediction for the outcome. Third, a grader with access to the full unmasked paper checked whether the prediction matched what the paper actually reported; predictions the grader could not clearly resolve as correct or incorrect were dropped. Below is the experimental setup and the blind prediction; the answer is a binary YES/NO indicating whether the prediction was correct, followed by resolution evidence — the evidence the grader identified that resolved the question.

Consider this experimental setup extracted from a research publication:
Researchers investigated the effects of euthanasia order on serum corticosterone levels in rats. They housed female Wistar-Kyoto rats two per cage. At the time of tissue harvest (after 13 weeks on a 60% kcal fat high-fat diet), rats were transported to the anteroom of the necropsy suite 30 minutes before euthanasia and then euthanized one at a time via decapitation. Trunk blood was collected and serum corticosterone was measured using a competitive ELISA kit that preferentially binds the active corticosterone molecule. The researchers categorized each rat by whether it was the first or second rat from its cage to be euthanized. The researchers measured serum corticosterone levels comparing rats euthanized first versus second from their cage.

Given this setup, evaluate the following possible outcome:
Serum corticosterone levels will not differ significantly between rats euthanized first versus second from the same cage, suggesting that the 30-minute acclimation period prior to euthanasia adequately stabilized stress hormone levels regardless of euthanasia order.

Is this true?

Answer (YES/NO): NO